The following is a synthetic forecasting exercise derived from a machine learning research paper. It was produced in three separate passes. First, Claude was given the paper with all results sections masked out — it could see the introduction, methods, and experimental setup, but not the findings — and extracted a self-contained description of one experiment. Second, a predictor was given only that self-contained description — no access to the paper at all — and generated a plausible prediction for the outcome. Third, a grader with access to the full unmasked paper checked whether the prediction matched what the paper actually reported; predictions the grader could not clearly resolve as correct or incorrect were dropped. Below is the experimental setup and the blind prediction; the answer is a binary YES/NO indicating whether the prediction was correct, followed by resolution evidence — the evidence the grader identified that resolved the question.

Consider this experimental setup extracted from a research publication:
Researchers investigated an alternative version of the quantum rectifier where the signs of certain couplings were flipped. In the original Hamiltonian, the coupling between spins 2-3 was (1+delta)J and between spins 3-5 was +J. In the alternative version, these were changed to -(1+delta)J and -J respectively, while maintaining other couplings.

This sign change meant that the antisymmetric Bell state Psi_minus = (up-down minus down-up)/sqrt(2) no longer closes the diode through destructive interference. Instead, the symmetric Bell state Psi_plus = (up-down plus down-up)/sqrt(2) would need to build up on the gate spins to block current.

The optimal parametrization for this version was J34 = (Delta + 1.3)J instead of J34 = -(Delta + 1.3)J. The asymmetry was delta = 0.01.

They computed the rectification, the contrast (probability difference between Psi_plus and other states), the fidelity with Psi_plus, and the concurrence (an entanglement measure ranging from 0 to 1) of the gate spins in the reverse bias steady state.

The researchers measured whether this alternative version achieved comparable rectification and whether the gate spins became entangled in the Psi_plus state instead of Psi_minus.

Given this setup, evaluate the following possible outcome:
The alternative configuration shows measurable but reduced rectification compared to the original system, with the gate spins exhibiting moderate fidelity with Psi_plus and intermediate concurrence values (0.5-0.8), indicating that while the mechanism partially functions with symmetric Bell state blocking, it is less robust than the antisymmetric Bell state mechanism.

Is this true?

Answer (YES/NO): NO